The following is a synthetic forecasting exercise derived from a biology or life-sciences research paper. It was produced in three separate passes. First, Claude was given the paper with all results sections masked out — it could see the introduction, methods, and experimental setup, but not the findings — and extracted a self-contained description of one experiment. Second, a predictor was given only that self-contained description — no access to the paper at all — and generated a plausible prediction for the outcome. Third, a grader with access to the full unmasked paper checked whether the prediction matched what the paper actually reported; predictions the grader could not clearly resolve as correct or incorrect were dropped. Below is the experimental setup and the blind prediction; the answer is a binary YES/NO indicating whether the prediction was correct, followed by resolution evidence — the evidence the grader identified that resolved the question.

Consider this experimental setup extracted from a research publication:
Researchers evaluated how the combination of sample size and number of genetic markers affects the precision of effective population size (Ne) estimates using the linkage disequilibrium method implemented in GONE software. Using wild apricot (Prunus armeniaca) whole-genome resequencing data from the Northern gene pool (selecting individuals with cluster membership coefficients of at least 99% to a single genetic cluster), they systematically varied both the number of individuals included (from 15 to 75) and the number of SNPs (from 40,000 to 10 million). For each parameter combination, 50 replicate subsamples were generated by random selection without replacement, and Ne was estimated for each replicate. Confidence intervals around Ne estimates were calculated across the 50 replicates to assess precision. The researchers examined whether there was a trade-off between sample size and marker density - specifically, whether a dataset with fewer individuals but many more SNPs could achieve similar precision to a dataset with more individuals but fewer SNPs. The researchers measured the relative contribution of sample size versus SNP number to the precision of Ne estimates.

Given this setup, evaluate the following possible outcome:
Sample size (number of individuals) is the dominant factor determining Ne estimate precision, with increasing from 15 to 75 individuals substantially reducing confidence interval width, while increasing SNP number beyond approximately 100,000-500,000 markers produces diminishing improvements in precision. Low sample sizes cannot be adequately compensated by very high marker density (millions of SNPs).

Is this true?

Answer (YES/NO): YES